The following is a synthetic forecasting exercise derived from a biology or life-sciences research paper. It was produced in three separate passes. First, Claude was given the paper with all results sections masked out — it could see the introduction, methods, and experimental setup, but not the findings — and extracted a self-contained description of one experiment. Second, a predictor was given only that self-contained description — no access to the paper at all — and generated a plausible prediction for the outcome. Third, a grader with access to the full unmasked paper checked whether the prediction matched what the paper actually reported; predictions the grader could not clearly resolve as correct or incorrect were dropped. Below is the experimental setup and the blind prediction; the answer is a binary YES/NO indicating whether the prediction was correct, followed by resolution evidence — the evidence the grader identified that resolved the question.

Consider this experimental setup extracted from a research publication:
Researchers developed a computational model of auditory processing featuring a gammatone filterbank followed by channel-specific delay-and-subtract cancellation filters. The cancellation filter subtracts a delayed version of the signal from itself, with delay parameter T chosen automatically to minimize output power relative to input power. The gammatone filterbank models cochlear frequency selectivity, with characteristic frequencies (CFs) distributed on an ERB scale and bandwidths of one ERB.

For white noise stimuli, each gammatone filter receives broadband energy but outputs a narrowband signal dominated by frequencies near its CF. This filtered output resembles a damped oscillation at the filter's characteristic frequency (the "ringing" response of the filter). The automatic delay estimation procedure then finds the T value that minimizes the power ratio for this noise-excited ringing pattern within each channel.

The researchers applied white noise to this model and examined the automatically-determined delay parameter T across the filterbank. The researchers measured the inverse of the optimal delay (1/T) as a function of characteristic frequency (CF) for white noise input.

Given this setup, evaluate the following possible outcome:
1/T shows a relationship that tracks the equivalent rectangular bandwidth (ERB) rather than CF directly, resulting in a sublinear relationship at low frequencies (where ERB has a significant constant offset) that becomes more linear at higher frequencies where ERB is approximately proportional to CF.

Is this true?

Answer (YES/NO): NO